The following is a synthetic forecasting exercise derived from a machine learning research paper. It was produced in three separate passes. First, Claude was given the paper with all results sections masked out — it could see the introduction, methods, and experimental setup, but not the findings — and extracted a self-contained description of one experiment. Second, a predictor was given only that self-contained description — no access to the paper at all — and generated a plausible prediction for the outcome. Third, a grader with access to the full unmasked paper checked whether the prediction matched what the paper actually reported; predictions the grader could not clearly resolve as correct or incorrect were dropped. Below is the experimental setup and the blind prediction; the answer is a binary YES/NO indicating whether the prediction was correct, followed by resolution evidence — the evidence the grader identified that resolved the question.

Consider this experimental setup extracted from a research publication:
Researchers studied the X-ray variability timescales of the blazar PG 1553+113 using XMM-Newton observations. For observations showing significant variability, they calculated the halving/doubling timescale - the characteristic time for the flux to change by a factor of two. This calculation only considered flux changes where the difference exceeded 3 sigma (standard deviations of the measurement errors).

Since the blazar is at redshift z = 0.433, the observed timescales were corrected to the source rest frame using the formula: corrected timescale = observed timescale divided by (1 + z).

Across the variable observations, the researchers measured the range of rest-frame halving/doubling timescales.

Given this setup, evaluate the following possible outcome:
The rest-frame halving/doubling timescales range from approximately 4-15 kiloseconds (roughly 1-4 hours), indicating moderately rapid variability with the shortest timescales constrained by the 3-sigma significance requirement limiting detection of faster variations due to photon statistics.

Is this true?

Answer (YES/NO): NO